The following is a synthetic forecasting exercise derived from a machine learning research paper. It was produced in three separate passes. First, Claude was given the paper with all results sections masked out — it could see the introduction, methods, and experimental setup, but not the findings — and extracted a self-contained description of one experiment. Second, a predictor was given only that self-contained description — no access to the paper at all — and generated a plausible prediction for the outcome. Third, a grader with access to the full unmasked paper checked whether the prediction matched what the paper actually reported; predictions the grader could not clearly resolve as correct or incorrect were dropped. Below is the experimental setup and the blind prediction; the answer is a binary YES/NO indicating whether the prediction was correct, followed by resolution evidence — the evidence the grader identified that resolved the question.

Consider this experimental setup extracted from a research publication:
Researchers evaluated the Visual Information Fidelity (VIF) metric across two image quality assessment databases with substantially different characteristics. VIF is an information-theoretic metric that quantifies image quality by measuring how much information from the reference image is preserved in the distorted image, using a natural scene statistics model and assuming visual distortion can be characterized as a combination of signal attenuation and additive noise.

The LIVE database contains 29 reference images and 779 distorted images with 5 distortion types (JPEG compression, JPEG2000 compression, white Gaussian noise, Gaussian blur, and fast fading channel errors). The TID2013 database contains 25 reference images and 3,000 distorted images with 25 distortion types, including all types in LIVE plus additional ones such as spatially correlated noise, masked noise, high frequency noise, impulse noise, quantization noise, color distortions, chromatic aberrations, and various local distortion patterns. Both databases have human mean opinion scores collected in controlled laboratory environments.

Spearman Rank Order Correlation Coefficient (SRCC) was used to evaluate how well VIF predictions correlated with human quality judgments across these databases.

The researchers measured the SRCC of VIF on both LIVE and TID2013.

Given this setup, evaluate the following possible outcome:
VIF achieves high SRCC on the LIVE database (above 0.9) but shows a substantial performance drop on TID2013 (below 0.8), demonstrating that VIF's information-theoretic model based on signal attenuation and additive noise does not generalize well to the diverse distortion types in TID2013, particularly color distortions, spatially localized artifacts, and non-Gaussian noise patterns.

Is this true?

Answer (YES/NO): YES